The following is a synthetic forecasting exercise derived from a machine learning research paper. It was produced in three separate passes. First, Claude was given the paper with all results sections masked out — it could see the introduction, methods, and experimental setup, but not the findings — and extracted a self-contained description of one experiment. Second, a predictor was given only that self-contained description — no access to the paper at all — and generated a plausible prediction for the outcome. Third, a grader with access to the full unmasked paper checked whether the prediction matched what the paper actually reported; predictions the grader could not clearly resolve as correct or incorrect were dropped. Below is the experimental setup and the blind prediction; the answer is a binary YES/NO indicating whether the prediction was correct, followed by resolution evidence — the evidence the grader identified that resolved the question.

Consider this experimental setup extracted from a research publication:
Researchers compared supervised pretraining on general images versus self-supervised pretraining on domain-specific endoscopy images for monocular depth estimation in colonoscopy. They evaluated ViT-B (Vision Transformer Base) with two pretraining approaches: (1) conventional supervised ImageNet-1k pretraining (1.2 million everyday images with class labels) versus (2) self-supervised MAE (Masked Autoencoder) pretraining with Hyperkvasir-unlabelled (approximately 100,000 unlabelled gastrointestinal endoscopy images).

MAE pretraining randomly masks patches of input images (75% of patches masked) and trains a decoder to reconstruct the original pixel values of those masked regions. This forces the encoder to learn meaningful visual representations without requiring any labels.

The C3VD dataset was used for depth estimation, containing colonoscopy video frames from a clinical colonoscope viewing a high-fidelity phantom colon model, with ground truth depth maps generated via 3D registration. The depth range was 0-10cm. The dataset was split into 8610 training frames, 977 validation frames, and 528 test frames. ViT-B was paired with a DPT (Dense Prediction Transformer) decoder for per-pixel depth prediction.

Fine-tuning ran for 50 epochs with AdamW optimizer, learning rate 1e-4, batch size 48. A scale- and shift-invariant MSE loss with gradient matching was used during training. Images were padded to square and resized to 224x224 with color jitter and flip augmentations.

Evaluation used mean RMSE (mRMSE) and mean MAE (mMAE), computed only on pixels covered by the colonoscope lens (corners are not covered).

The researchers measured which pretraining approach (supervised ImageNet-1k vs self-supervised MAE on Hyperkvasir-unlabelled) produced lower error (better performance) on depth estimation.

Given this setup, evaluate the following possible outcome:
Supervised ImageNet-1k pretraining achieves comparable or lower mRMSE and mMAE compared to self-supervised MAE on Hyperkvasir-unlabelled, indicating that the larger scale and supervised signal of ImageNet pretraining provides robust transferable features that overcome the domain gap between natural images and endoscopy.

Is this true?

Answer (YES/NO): NO